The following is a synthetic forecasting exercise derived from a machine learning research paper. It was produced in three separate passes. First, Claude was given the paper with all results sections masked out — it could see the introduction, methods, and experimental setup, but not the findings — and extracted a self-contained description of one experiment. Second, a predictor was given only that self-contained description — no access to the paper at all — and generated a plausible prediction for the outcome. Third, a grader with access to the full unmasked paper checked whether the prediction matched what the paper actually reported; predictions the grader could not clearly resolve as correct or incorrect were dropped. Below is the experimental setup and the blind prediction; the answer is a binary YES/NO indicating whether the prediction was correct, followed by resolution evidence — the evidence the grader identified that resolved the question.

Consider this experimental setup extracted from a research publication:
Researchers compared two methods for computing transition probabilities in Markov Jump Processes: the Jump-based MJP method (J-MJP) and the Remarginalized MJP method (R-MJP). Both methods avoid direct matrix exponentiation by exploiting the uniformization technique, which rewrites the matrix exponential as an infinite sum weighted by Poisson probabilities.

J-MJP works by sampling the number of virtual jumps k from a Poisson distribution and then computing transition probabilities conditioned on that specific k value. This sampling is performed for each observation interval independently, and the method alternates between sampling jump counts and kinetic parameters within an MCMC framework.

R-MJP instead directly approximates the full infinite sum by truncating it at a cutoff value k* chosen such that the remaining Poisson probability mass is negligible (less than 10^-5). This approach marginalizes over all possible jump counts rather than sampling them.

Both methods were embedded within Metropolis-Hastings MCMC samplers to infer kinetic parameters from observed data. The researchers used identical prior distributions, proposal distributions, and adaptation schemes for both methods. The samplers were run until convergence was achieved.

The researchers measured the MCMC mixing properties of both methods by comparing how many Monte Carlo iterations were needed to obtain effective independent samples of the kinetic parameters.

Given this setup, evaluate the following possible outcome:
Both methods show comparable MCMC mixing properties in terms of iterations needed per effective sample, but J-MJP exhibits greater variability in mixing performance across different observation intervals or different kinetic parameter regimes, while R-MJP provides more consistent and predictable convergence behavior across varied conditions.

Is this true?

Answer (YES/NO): NO